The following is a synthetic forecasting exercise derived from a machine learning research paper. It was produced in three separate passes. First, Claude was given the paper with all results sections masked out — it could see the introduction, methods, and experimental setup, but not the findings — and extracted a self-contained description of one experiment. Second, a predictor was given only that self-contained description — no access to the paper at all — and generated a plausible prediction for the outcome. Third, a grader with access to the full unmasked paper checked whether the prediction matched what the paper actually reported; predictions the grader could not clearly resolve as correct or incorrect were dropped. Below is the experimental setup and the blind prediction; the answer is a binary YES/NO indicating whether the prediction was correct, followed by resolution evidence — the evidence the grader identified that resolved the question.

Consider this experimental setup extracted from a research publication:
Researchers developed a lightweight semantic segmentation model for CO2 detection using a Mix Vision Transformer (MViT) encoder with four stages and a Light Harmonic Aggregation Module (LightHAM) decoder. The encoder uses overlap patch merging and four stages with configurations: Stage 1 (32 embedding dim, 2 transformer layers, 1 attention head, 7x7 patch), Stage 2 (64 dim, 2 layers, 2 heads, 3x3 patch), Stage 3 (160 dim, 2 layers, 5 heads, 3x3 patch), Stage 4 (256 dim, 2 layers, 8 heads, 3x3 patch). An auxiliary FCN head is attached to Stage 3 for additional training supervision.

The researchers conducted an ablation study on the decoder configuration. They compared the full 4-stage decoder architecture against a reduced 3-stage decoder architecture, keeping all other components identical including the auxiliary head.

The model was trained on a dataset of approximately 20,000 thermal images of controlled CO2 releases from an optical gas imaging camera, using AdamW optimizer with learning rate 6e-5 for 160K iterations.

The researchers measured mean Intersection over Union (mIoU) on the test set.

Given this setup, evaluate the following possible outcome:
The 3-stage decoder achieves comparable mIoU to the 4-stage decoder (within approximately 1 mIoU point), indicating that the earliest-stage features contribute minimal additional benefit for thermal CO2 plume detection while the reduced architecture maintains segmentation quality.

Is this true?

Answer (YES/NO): NO